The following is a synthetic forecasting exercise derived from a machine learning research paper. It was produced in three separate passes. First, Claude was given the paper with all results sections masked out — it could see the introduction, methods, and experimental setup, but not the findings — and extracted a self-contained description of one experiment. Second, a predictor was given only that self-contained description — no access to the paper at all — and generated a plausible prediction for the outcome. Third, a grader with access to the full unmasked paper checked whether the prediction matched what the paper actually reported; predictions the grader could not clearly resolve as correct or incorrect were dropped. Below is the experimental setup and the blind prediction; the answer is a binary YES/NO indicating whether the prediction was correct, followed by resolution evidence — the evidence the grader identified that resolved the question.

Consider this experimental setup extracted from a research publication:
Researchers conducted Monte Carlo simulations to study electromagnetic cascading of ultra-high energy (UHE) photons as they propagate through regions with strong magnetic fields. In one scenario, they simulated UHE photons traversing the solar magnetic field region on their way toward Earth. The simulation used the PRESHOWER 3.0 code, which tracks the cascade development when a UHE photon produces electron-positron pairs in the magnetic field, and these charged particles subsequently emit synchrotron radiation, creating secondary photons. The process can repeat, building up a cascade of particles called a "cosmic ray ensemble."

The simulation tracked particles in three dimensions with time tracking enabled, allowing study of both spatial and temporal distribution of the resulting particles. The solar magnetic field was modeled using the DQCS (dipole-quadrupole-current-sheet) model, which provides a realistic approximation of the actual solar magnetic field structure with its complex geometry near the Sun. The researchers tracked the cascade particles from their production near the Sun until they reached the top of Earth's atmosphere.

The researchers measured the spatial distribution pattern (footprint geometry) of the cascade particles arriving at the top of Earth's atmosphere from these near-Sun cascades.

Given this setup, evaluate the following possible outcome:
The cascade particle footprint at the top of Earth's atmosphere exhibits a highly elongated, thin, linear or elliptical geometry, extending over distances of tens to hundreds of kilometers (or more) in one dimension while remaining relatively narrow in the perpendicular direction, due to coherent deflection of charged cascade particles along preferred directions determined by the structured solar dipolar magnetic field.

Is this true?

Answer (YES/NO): YES